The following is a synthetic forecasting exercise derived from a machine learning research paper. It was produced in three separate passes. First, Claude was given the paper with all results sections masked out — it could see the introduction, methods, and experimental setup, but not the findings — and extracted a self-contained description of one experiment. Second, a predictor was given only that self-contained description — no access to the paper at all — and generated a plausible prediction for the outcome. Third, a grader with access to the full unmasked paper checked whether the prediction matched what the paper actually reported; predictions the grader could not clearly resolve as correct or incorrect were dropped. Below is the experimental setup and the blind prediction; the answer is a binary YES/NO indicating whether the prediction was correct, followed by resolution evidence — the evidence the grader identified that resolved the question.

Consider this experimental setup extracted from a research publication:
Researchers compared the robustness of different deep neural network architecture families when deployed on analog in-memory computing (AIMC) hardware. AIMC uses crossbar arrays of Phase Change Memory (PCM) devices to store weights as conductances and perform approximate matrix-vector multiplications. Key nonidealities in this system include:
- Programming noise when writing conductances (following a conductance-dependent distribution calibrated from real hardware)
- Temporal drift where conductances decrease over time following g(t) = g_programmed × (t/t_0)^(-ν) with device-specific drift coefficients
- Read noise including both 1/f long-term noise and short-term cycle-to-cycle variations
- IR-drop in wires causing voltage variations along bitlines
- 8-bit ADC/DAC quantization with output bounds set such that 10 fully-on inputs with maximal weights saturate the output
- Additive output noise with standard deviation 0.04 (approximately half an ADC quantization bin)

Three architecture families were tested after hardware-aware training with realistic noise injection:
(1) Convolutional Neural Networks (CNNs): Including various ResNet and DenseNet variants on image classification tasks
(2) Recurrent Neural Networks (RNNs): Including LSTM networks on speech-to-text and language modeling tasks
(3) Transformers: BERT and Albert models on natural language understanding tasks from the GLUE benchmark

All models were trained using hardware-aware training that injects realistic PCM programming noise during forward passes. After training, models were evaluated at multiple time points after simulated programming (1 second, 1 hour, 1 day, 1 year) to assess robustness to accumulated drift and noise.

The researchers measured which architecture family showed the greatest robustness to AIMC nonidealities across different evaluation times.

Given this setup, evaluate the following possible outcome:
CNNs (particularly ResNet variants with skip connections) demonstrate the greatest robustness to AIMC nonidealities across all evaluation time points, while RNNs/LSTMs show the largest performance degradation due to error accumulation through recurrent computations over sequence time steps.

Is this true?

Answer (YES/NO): NO